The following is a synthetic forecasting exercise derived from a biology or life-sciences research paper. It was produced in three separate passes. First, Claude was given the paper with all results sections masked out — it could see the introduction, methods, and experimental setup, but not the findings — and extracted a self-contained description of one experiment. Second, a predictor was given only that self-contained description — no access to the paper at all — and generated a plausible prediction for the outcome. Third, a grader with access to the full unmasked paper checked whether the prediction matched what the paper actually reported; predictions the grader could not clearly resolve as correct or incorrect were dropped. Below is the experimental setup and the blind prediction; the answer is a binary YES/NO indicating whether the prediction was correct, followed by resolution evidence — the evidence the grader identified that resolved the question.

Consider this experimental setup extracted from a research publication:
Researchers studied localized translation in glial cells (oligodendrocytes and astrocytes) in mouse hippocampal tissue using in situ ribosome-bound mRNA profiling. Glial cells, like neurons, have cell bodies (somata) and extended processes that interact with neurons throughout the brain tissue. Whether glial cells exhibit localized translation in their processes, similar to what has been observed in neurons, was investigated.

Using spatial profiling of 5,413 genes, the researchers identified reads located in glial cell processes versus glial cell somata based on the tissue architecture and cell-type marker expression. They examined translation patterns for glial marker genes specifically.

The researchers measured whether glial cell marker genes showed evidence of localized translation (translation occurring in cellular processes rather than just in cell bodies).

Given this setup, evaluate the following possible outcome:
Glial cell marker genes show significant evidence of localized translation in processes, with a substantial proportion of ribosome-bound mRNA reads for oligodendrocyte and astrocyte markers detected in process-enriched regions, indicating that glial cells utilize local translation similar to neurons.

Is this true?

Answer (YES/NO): YES